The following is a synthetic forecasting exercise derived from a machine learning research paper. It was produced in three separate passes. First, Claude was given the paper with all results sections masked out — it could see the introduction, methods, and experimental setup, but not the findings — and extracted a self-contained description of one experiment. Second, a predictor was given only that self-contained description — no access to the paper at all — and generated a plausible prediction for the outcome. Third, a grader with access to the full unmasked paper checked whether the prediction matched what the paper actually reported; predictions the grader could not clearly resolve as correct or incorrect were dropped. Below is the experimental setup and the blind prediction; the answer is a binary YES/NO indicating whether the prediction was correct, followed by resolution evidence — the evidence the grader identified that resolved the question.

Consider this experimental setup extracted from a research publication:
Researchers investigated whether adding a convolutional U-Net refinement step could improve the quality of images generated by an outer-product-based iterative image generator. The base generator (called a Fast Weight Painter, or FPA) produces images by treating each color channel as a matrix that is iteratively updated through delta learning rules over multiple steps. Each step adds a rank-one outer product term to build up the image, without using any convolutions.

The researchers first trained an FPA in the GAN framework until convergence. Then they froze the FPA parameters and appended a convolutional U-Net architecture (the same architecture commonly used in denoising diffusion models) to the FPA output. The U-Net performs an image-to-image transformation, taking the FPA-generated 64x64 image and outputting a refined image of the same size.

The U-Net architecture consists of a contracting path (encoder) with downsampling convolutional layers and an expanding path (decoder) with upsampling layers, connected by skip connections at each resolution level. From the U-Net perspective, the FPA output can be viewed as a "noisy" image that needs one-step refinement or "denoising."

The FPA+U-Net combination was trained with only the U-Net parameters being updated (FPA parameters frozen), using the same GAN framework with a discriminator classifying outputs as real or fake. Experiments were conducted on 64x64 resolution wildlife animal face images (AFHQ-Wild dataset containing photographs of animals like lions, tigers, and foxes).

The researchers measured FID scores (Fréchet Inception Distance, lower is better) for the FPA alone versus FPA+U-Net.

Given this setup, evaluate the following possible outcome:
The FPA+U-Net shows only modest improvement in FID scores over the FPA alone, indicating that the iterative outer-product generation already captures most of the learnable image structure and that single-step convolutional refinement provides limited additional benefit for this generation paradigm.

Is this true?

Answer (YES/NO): NO